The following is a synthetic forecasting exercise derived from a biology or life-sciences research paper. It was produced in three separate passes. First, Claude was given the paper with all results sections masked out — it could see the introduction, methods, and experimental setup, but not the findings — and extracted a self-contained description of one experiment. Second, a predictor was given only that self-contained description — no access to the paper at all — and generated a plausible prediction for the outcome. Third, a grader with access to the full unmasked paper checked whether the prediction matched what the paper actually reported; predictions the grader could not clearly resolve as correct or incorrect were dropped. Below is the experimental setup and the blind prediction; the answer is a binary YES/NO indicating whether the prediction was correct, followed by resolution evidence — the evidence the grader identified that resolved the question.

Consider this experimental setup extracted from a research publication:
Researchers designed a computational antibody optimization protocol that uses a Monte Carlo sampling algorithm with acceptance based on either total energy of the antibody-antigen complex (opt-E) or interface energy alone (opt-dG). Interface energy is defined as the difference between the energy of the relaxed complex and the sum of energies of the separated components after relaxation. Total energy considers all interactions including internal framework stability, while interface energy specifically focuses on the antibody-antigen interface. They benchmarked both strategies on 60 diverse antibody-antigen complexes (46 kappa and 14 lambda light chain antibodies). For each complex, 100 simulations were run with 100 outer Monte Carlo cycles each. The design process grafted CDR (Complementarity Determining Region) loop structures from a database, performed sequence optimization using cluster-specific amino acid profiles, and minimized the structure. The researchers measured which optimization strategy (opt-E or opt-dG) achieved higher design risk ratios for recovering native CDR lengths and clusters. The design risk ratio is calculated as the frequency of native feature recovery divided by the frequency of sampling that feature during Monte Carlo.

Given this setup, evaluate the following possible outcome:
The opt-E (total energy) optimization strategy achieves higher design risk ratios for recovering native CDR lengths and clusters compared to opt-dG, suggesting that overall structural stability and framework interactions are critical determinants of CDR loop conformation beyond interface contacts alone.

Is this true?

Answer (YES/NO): YES